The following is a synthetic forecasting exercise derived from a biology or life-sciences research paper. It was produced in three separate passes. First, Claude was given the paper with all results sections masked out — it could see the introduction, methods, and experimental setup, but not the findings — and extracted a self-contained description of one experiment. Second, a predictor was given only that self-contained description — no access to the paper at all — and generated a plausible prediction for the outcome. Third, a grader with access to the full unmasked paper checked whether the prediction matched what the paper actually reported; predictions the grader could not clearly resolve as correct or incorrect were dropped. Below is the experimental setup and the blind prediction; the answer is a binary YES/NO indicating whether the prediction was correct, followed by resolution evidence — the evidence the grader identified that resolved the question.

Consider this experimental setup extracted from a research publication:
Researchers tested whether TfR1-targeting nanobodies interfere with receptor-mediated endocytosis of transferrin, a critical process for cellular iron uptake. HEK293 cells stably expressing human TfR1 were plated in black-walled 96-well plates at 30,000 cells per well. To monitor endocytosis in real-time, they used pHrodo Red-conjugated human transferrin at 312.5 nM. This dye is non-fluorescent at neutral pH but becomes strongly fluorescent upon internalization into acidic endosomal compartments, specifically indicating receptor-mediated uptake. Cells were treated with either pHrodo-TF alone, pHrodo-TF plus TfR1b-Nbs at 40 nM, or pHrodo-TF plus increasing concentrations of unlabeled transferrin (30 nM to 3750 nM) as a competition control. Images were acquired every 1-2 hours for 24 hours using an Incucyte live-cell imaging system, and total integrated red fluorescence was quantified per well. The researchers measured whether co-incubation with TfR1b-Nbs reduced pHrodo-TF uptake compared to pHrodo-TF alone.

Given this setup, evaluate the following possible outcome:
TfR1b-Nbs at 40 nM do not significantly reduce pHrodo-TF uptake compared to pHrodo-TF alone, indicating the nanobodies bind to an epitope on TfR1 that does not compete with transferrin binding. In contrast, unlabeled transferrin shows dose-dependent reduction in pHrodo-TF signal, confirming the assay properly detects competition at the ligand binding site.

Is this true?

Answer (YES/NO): NO